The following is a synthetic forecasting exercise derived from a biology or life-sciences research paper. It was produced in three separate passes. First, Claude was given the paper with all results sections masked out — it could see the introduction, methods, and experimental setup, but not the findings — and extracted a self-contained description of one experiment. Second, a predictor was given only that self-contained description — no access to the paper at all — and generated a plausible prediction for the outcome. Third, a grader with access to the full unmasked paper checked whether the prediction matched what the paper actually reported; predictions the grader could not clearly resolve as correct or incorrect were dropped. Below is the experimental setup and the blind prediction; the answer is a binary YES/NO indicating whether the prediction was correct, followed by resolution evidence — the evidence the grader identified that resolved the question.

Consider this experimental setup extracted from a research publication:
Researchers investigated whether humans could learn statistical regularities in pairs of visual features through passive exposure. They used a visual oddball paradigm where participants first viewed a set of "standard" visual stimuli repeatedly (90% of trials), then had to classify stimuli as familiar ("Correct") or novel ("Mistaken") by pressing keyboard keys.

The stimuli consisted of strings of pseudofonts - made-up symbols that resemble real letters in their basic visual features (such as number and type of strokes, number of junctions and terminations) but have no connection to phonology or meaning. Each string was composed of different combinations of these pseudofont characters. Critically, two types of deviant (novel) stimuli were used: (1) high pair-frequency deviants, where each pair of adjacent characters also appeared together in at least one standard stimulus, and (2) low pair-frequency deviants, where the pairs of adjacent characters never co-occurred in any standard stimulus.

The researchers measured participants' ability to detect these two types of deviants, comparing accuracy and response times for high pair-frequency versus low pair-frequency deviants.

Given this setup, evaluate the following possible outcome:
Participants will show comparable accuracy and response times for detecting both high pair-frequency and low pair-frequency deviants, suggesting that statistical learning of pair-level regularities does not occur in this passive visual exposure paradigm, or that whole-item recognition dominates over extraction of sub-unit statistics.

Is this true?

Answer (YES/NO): NO